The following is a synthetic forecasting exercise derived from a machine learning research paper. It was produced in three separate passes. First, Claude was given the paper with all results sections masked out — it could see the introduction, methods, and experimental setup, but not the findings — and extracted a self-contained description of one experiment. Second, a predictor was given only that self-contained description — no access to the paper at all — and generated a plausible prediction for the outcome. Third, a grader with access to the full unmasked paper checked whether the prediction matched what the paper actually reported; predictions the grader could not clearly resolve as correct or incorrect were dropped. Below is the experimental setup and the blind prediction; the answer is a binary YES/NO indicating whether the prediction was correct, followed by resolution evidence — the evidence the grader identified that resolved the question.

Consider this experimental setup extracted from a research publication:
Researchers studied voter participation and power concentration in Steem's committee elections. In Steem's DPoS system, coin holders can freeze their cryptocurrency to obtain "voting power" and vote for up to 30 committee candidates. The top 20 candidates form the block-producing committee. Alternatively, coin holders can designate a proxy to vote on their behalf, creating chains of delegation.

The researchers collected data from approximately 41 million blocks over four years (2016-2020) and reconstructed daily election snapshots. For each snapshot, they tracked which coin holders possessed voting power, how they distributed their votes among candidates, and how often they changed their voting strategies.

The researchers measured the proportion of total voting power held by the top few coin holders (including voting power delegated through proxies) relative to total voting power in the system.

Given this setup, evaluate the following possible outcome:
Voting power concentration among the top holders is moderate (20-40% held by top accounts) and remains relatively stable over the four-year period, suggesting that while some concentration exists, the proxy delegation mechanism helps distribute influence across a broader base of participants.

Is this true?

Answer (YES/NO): NO